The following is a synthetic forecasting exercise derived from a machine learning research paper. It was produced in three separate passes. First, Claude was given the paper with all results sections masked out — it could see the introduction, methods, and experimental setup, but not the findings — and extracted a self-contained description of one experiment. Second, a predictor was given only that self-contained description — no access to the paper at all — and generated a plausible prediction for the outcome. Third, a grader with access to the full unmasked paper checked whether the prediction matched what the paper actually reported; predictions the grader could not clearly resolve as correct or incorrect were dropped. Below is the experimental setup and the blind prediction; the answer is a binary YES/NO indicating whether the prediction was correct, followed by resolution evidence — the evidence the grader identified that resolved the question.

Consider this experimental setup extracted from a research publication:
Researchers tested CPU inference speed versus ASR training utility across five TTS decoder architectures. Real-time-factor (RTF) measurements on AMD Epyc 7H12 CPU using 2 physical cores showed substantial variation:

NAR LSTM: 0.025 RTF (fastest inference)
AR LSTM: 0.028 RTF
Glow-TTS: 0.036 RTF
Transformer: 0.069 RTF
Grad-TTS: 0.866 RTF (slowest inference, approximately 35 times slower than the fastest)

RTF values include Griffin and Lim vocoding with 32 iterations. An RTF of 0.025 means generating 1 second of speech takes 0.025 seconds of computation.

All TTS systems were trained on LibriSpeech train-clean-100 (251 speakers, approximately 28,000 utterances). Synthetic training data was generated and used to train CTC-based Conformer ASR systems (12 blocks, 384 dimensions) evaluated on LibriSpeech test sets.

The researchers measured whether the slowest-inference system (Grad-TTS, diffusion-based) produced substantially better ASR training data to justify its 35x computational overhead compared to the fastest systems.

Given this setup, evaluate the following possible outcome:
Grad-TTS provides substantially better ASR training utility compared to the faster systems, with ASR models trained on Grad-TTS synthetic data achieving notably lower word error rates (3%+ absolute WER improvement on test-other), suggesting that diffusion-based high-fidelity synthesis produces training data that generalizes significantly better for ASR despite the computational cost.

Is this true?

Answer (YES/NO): NO